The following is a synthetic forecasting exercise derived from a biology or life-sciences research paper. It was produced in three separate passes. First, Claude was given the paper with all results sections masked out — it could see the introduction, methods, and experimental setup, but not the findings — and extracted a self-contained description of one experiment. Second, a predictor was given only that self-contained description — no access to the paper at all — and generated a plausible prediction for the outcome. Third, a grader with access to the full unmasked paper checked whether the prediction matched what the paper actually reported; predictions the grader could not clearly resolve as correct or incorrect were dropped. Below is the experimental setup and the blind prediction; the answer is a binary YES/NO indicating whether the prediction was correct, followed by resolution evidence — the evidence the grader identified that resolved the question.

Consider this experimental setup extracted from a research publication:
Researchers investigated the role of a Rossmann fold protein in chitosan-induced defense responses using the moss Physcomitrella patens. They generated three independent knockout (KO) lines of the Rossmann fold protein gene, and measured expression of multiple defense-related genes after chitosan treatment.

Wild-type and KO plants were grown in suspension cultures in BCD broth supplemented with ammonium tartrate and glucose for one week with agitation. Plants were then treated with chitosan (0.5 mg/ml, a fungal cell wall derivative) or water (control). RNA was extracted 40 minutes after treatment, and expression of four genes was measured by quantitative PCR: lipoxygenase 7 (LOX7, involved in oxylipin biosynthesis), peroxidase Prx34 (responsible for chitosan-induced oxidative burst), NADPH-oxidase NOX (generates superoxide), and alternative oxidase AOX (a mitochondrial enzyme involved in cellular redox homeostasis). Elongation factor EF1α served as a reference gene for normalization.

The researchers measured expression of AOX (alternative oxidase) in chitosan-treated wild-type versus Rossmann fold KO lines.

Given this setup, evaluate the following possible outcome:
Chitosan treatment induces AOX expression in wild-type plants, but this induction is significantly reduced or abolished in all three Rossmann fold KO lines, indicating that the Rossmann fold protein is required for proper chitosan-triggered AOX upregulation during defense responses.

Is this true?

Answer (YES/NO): NO